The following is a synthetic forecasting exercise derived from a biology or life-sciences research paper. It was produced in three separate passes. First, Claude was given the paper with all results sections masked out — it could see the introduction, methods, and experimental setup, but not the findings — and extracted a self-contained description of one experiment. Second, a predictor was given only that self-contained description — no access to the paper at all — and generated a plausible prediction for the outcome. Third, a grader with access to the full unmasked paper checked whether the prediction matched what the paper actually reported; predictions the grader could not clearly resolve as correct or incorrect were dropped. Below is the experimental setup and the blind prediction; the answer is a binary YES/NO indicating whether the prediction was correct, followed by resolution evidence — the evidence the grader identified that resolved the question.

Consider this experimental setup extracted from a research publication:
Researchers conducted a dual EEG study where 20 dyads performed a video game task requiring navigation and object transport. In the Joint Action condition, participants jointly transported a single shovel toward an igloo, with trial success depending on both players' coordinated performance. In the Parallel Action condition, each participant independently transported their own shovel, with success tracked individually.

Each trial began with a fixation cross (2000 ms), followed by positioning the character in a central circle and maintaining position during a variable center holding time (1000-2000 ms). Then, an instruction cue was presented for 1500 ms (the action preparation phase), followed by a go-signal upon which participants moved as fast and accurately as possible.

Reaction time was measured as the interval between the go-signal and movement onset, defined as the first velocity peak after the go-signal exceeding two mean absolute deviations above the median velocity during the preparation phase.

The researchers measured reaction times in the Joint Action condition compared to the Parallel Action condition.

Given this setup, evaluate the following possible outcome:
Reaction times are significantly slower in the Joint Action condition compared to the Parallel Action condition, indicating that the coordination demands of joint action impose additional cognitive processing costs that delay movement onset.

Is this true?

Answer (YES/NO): NO